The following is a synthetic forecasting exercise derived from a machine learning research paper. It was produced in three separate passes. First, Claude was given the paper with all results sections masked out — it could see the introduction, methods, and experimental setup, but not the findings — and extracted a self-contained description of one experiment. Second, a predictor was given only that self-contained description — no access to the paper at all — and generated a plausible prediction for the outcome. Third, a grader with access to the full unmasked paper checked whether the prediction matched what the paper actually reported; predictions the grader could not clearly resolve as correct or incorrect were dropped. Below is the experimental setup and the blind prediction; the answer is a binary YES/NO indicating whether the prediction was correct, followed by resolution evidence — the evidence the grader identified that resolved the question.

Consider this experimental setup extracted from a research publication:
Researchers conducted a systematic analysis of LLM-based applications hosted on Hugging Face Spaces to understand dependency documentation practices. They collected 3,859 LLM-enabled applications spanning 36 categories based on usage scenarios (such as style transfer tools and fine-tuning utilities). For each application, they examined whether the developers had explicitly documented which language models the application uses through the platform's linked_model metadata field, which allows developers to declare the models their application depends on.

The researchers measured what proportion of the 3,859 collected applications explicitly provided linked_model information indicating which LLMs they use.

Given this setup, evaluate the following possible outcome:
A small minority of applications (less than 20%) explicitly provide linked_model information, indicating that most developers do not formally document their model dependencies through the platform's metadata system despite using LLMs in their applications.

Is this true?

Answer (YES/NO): NO